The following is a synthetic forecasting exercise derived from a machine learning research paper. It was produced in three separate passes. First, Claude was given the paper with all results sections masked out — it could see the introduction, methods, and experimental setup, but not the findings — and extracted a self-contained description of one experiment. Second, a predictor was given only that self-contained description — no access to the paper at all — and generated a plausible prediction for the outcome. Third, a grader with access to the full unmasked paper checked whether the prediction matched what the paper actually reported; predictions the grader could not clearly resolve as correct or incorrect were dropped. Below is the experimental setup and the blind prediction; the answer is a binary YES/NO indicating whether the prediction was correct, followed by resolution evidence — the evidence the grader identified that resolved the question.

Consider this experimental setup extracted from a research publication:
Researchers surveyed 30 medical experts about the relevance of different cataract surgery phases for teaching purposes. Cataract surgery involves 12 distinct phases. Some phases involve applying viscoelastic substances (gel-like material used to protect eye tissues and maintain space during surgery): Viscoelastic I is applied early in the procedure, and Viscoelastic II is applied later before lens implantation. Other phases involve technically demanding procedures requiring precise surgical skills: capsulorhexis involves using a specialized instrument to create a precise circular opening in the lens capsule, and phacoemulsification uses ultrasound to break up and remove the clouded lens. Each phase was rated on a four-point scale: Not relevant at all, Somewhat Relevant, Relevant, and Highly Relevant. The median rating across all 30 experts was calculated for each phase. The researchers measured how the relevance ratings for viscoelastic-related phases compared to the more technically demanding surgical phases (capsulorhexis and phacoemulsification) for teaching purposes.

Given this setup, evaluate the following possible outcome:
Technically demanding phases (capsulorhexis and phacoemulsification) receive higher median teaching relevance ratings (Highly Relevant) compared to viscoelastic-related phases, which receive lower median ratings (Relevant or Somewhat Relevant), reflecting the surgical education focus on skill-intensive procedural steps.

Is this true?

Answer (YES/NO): YES